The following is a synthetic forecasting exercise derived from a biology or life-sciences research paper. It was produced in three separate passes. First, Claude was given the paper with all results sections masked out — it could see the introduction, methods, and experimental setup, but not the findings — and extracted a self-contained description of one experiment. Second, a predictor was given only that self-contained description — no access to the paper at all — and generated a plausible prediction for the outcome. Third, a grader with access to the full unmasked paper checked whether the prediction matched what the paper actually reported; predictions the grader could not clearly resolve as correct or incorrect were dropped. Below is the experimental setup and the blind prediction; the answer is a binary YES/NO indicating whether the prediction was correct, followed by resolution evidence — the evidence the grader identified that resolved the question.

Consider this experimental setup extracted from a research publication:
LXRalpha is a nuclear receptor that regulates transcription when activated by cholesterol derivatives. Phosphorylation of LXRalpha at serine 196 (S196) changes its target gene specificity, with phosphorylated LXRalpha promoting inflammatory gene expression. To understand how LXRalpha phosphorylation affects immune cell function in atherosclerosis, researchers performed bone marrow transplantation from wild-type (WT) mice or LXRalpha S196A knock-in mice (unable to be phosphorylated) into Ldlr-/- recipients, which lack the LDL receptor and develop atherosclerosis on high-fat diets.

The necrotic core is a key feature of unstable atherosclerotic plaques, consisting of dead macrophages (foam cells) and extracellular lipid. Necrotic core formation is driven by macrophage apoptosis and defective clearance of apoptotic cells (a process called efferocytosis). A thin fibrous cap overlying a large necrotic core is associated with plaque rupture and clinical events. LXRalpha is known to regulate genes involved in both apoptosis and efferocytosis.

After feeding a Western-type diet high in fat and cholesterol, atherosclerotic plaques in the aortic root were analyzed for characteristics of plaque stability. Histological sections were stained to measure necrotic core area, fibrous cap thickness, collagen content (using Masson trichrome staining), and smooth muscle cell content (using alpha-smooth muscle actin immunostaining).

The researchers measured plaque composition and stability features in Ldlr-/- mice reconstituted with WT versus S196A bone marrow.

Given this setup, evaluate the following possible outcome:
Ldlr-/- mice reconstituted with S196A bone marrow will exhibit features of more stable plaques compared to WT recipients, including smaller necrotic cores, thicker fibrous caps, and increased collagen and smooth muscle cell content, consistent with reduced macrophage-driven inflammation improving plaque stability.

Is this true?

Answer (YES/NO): NO